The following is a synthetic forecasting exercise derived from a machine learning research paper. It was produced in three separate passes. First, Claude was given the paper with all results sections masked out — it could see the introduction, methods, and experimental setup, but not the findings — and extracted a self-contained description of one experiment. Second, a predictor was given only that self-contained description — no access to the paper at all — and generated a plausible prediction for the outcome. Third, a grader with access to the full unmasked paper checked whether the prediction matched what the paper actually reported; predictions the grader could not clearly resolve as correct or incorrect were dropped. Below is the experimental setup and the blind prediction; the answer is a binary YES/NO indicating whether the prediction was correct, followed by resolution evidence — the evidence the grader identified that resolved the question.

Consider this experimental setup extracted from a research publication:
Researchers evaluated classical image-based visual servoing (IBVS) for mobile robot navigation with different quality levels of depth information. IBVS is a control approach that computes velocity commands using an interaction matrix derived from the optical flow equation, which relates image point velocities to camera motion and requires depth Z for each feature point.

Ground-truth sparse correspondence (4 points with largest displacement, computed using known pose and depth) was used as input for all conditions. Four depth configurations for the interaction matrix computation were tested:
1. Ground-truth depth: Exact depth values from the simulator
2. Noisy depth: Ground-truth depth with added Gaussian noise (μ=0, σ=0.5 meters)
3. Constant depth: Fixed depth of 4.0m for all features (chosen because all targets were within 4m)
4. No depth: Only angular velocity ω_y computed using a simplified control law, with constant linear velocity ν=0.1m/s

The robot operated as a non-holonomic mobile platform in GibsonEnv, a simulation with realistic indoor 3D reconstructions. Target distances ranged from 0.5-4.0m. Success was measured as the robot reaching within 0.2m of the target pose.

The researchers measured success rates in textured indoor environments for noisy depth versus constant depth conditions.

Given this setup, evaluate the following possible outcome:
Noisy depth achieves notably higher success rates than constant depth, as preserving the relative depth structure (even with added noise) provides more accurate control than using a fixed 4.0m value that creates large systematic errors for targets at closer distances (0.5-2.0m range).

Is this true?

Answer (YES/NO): NO